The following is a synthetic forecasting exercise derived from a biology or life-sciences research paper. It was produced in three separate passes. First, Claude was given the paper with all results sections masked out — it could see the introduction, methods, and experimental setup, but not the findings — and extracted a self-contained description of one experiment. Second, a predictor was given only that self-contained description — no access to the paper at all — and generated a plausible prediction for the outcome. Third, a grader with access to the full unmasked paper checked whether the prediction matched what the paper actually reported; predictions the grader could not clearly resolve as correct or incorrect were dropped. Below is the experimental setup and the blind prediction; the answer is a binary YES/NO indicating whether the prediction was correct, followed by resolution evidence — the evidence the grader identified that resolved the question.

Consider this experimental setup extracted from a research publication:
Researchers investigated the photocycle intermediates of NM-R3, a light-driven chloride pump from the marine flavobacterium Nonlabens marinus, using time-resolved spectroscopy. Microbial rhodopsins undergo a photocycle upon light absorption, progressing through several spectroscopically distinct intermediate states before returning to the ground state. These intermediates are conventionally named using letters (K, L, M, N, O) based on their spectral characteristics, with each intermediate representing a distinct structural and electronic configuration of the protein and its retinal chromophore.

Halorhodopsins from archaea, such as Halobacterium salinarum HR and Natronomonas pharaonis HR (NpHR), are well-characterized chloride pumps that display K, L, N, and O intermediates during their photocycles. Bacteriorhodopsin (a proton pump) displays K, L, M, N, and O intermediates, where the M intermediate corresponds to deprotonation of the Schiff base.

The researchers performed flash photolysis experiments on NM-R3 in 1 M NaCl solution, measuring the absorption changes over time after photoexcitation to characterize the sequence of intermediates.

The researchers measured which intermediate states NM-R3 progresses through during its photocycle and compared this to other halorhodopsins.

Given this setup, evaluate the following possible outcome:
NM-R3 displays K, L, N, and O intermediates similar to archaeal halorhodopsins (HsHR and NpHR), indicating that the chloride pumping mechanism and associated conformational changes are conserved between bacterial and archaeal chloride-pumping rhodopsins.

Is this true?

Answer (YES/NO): NO